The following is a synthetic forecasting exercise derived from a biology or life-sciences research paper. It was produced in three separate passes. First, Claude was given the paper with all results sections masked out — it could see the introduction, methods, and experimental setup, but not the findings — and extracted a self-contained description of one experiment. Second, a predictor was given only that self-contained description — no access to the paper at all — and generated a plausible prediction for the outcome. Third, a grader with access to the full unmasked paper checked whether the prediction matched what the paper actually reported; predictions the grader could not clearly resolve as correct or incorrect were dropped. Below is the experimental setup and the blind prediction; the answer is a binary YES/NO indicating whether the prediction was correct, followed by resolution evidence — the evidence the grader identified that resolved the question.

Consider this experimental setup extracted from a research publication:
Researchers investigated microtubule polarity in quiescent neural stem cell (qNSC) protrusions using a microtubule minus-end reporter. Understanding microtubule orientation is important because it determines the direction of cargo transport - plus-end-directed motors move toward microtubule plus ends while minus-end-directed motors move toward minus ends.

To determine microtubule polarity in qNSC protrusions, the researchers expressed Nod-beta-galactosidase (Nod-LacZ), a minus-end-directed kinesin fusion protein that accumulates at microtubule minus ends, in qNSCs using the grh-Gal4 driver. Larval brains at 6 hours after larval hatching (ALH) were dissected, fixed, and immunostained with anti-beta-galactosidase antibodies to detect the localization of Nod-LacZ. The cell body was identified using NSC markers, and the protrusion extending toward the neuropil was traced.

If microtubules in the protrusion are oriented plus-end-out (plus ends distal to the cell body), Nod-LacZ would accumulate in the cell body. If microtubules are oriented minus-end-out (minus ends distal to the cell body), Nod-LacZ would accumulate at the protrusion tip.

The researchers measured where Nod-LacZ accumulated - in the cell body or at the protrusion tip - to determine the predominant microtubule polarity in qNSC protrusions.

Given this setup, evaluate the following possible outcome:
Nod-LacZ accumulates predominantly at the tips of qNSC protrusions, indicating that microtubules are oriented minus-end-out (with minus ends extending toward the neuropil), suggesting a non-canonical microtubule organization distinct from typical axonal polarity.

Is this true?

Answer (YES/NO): NO